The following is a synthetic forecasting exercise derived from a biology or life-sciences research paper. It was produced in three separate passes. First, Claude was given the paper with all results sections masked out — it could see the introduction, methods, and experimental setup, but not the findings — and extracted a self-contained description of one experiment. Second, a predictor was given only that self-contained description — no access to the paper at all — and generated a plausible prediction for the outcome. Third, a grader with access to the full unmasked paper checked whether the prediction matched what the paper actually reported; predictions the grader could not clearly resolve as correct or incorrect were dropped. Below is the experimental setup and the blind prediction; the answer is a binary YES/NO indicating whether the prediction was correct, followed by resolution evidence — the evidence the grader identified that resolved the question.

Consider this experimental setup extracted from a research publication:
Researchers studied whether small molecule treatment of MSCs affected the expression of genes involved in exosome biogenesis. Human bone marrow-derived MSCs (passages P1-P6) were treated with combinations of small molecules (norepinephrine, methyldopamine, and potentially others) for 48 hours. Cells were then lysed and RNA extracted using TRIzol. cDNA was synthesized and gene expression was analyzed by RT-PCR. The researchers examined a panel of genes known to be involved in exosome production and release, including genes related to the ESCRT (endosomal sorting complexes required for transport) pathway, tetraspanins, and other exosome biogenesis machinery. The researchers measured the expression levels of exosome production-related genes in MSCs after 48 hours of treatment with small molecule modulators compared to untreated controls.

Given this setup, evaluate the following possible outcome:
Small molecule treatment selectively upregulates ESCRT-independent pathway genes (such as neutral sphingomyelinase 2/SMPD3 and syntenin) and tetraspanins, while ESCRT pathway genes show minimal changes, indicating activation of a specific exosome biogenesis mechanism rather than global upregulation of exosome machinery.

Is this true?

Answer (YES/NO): NO